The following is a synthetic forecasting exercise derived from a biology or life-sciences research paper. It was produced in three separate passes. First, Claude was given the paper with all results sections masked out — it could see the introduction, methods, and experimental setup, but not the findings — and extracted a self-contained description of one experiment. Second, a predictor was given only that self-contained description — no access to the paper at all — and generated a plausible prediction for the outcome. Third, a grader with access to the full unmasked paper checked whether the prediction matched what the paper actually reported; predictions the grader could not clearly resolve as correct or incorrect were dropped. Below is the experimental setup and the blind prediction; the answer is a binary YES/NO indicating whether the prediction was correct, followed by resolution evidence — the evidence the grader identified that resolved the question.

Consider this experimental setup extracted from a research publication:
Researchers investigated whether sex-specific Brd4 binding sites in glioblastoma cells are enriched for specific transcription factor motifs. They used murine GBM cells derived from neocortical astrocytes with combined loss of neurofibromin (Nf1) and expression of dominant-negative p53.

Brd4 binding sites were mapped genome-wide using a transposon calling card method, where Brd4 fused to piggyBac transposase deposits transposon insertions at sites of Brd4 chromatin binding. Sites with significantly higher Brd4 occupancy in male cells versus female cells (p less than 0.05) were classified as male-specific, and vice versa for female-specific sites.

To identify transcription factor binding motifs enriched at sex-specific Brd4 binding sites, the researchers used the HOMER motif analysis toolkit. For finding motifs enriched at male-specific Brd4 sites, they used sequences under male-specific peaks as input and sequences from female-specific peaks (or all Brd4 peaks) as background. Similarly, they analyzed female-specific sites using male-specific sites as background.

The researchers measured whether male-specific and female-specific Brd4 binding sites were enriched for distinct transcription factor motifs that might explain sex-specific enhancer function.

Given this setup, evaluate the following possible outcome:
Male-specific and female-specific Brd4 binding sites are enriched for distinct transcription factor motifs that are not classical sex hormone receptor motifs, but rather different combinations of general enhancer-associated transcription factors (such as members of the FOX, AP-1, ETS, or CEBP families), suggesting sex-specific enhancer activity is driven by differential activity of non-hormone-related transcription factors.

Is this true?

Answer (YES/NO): NO